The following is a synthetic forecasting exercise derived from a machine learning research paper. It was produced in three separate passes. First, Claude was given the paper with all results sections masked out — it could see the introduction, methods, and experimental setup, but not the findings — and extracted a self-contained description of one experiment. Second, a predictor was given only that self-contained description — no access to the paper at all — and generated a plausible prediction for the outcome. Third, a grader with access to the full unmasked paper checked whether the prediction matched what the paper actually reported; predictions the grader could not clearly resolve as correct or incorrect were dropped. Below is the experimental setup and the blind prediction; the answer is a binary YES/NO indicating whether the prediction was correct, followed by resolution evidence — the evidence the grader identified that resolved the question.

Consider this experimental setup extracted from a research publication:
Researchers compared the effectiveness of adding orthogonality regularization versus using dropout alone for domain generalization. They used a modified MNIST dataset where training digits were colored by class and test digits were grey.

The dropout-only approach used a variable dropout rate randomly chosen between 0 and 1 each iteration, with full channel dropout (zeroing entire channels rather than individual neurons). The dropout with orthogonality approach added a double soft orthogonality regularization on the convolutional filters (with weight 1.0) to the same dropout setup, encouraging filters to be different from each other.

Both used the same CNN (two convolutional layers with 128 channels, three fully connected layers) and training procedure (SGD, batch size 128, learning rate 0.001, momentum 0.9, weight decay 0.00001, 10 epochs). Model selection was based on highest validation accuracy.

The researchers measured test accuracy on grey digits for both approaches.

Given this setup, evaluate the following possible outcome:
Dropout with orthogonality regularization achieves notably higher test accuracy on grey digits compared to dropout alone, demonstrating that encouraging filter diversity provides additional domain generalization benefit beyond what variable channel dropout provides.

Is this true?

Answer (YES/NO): YES